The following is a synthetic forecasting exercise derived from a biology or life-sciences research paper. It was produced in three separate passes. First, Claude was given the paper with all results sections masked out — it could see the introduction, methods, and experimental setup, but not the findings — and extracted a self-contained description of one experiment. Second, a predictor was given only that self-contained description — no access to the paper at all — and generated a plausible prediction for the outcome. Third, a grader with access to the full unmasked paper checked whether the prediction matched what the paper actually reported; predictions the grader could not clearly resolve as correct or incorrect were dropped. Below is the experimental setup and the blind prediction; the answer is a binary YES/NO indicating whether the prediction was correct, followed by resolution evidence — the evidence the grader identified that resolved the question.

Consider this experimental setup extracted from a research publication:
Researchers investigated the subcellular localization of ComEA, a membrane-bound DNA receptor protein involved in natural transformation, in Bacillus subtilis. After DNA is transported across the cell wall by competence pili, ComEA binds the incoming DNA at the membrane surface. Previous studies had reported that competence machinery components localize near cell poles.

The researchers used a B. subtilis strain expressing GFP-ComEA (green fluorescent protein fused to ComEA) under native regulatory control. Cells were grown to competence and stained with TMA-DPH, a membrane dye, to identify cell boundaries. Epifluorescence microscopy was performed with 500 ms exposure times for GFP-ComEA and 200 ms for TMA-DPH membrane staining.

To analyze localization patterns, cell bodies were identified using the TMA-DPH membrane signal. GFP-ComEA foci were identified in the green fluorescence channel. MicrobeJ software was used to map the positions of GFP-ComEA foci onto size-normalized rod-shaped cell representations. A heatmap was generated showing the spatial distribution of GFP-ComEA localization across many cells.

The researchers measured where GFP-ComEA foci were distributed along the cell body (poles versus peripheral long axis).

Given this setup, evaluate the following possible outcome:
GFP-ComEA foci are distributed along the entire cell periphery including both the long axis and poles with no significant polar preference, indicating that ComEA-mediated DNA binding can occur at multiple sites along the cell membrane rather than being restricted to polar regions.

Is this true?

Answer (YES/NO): NO